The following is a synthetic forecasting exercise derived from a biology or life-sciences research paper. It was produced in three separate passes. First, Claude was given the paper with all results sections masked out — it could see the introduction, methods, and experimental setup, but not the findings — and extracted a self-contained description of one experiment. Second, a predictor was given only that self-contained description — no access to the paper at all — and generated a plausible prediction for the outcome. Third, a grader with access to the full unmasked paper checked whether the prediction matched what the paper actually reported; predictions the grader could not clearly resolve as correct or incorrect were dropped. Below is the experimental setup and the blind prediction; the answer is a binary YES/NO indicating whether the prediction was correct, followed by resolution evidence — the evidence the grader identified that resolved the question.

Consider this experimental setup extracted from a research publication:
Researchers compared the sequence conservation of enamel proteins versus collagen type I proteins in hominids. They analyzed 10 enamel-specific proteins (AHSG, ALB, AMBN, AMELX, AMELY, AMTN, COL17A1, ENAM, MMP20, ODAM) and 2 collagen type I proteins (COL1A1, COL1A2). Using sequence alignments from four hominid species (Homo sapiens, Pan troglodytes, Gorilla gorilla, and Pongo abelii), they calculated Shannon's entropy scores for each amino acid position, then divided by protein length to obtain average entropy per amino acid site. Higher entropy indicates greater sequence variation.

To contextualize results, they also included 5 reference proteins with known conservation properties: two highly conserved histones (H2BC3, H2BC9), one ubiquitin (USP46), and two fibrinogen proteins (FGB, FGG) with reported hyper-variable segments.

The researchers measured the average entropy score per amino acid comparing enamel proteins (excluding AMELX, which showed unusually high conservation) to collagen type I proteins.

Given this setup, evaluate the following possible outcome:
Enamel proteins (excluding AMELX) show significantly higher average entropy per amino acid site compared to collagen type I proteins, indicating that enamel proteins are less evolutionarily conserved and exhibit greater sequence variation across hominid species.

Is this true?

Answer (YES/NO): YES